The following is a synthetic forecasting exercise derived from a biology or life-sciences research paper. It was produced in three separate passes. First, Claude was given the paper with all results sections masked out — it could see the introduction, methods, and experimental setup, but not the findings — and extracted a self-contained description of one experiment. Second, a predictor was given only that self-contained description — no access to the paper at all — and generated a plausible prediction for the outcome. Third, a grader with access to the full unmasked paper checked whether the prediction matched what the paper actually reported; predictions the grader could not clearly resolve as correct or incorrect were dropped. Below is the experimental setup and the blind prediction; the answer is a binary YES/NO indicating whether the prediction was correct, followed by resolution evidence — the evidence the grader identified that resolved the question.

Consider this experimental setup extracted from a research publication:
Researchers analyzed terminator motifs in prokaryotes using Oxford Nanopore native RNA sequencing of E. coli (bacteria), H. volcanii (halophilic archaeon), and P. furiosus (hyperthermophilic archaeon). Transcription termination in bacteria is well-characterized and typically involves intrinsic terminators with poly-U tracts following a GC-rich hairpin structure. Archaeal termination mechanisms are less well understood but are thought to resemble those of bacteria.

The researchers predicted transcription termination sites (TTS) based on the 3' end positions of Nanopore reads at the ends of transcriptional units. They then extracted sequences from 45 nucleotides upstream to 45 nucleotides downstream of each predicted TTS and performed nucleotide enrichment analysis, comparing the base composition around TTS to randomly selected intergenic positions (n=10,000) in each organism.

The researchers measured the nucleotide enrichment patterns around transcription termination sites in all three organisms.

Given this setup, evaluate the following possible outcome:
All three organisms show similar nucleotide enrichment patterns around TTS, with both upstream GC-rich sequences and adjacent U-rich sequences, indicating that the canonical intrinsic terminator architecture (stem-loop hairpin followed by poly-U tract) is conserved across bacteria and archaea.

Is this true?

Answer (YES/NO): NO